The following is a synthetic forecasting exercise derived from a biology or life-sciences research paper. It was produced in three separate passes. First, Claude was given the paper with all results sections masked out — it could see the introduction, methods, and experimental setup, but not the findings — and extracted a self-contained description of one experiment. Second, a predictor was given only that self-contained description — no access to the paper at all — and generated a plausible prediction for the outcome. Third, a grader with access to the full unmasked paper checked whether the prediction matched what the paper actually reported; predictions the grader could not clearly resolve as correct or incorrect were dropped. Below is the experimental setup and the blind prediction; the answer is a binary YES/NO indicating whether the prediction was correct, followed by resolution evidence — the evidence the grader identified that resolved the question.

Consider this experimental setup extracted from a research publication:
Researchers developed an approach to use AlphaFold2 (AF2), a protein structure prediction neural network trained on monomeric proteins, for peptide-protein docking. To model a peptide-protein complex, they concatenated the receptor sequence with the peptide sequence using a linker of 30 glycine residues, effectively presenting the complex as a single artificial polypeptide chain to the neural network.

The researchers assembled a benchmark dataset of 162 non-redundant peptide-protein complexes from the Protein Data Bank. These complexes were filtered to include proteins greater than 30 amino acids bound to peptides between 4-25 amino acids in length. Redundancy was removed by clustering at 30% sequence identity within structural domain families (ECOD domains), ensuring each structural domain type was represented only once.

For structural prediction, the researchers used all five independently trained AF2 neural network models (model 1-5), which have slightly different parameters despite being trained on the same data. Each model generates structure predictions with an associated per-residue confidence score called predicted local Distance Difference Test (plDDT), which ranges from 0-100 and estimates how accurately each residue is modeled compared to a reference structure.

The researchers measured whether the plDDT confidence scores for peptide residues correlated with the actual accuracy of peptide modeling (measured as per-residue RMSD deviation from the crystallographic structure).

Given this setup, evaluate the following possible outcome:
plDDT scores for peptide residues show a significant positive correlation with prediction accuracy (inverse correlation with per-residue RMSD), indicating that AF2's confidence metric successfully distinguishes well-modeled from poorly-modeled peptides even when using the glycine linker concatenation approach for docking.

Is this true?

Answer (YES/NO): YES